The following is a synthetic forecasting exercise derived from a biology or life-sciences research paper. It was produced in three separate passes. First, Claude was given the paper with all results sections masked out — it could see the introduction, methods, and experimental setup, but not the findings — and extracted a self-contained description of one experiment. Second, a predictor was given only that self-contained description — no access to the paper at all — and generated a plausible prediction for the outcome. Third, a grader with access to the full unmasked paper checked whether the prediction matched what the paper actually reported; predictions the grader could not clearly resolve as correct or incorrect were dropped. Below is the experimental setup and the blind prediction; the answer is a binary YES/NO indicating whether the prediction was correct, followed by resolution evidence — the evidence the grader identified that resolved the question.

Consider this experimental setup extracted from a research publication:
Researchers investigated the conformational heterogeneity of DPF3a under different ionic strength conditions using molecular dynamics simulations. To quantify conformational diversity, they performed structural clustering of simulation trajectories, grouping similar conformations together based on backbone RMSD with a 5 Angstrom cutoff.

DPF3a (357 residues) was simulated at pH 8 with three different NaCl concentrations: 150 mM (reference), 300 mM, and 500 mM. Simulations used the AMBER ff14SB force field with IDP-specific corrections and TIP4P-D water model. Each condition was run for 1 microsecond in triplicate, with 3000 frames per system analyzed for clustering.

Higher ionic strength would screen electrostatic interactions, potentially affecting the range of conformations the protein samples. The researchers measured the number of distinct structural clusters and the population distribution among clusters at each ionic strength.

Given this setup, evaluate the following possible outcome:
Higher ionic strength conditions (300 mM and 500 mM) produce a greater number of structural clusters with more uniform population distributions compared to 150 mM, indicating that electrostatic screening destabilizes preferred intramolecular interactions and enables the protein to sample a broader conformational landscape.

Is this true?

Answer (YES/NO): NO